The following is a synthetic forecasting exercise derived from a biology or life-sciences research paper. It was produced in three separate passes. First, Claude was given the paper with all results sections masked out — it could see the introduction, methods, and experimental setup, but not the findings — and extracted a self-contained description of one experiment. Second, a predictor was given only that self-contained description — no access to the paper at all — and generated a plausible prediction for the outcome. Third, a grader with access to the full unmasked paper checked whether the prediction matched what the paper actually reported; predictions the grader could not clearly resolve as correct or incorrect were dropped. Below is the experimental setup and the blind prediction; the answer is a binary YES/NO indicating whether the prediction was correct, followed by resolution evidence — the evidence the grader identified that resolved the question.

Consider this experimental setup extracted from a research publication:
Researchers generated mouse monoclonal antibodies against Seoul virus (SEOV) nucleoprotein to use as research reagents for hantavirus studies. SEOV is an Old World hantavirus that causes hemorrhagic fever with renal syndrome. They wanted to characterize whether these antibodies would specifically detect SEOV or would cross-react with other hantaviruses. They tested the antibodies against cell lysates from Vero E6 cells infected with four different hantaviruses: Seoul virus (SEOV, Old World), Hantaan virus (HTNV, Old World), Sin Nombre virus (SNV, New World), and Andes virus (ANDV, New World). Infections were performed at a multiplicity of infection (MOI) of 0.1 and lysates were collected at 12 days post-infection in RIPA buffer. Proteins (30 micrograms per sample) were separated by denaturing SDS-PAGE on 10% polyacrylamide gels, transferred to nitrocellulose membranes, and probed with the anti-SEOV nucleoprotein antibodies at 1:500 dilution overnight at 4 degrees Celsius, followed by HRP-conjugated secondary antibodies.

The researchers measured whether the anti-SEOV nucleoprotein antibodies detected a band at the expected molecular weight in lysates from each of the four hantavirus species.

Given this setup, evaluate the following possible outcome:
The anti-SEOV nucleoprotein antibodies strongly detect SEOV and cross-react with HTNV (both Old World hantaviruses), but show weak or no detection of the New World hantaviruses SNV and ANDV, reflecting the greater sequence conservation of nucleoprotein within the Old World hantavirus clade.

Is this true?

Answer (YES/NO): NO